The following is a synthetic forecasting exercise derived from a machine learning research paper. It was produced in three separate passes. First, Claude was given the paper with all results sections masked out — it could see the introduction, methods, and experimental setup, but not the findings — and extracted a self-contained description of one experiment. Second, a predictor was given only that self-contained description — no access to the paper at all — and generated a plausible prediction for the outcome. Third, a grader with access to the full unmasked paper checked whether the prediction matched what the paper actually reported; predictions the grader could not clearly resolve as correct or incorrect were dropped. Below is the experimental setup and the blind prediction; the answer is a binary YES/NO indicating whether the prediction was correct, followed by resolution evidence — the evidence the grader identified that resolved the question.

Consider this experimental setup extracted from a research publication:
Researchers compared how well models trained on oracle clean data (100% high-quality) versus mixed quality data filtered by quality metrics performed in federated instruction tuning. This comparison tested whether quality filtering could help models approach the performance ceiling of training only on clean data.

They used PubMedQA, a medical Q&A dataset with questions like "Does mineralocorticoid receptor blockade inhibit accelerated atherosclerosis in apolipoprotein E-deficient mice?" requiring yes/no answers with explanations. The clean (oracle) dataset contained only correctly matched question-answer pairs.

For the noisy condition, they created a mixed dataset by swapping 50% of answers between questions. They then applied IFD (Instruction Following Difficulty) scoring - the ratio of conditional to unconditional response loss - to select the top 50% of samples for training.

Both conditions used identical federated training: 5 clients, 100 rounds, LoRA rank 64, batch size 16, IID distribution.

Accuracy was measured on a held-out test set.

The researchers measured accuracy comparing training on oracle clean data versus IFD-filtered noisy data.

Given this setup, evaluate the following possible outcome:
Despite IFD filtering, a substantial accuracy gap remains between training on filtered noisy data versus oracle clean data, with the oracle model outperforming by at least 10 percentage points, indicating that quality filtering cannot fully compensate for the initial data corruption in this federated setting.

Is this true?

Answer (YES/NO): NO